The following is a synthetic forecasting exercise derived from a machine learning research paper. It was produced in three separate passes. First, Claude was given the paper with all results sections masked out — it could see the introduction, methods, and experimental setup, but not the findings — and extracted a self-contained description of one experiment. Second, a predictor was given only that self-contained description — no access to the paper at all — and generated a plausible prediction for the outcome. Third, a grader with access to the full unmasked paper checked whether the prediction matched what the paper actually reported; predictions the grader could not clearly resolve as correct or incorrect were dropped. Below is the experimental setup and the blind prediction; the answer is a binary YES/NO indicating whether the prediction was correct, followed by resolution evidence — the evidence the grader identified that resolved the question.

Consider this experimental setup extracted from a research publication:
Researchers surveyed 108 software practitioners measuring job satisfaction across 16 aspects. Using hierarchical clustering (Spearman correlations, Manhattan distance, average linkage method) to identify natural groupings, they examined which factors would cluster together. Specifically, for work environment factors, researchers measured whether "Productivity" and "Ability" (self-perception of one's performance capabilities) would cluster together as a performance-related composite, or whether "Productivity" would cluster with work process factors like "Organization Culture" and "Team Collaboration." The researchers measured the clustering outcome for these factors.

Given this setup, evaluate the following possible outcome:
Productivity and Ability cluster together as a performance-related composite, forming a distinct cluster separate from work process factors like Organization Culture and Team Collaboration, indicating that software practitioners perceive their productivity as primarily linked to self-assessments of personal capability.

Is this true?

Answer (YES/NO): YES